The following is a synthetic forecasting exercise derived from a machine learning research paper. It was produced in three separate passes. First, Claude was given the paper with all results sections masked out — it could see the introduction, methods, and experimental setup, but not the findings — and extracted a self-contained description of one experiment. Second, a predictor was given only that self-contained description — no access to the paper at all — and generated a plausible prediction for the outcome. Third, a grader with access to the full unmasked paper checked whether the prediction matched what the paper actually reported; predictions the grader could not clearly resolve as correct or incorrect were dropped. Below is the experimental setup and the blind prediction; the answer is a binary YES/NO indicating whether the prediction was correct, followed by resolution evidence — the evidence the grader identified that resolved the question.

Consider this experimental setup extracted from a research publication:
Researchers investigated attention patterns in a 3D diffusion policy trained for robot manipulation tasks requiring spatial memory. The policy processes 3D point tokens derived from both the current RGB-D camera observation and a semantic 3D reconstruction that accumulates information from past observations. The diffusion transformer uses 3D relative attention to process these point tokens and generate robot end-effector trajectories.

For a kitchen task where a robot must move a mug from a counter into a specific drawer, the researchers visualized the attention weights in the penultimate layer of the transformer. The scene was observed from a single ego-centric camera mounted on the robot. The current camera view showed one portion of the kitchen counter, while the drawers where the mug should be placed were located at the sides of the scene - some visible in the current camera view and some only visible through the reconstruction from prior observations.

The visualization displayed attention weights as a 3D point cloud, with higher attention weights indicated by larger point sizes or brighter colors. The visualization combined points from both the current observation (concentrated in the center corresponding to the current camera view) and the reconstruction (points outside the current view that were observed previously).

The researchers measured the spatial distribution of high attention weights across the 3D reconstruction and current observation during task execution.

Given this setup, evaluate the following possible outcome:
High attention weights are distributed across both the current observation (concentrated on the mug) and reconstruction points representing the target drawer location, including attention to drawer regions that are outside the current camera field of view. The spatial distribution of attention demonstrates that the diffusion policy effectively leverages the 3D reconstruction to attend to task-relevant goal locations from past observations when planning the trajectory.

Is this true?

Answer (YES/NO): YES